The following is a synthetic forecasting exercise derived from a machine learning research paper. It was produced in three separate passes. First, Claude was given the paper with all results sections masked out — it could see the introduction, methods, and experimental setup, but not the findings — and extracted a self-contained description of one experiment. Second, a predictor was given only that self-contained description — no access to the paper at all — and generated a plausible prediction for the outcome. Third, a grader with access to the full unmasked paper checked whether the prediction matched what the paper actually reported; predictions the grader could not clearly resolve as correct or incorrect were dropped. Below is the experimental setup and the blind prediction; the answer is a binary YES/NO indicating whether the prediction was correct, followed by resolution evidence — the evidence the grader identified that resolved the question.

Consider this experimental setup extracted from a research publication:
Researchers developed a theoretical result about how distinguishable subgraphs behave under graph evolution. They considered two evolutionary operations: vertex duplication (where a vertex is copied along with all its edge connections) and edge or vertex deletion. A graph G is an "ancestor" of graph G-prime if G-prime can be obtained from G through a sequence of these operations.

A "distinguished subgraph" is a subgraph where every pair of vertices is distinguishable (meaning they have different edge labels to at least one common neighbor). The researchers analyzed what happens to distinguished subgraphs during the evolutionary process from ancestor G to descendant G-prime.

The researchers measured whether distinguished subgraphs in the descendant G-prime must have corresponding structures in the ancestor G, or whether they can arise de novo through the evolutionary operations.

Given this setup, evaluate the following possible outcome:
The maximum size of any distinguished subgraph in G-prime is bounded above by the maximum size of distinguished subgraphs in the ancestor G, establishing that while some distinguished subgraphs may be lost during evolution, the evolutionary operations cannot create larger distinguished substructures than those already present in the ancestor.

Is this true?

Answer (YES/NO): YES